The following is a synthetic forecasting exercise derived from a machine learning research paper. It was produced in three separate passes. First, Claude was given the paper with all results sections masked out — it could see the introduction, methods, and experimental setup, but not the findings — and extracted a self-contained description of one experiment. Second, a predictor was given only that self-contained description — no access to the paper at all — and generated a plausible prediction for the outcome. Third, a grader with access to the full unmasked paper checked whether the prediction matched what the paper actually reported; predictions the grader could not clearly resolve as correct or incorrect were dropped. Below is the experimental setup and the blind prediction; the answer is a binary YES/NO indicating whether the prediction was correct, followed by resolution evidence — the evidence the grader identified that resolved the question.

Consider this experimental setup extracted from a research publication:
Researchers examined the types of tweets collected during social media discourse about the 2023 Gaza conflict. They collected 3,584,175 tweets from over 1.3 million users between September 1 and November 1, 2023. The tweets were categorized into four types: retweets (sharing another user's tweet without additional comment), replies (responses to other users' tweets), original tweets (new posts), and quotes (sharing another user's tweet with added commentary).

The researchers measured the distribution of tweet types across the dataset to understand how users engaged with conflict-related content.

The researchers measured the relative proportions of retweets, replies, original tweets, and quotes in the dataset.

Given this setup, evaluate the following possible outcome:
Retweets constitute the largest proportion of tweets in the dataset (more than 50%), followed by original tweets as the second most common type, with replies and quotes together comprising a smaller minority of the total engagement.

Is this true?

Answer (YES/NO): NO